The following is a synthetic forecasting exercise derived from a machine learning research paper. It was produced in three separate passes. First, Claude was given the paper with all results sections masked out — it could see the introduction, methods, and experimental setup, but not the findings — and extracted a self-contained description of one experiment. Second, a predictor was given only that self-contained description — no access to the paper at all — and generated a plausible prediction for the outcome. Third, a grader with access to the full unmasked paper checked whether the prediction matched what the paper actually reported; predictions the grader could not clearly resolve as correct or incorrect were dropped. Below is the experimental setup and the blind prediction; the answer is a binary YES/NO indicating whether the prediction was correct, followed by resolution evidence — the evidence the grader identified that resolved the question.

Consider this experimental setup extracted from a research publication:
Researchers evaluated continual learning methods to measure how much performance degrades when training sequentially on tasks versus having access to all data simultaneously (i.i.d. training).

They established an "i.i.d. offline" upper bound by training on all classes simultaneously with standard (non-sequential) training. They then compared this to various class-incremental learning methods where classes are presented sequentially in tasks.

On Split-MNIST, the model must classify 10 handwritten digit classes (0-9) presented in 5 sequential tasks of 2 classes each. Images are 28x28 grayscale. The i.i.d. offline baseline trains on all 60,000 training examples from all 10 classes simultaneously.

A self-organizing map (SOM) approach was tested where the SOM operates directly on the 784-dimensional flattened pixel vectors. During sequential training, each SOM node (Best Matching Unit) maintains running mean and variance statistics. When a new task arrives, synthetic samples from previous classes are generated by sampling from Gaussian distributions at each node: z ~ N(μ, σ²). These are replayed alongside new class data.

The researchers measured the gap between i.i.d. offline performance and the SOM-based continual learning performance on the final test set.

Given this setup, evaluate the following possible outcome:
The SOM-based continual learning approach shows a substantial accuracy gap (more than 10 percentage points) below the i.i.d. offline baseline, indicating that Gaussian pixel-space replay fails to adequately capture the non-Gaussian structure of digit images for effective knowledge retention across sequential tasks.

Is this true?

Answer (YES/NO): NO